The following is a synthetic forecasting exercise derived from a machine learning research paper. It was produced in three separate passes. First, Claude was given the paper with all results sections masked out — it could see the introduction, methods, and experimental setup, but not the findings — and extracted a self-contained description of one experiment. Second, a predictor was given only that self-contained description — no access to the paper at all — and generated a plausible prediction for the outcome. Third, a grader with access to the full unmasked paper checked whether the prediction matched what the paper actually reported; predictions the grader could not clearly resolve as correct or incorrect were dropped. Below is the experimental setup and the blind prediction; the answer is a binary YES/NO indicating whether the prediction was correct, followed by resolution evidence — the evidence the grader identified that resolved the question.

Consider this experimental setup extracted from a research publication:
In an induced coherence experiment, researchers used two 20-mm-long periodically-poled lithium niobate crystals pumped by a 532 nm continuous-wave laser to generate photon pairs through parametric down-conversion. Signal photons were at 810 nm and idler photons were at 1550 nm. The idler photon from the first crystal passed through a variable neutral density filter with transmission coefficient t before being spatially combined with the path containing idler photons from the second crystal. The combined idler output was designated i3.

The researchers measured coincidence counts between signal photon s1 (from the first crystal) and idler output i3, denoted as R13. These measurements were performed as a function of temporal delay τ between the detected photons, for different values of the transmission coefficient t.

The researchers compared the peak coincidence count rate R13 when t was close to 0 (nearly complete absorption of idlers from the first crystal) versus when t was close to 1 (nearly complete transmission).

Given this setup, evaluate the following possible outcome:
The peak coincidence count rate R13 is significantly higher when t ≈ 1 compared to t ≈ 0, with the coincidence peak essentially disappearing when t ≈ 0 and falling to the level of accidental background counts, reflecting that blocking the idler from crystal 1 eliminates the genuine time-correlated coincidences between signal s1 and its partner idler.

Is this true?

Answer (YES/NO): YES